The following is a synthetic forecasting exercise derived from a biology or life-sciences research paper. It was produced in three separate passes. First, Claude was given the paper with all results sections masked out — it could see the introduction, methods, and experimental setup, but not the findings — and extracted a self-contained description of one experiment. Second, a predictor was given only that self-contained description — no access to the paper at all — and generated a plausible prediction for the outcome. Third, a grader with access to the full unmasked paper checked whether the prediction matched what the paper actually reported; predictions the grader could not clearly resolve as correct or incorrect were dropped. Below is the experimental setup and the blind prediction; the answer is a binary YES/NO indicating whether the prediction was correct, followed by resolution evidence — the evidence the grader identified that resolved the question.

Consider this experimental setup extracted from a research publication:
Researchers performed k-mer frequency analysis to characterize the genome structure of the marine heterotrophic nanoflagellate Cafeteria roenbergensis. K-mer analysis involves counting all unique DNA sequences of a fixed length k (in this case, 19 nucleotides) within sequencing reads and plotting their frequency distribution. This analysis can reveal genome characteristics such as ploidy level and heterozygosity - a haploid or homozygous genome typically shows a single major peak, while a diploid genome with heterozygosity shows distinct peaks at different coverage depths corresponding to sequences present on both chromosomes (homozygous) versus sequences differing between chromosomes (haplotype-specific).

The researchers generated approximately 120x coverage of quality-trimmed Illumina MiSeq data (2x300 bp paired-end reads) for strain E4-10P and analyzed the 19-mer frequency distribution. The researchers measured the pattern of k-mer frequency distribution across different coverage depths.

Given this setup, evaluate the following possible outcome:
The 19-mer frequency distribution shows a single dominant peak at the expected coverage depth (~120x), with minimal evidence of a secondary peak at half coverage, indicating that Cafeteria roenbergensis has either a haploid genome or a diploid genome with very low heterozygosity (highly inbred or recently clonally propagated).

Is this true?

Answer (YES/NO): NO